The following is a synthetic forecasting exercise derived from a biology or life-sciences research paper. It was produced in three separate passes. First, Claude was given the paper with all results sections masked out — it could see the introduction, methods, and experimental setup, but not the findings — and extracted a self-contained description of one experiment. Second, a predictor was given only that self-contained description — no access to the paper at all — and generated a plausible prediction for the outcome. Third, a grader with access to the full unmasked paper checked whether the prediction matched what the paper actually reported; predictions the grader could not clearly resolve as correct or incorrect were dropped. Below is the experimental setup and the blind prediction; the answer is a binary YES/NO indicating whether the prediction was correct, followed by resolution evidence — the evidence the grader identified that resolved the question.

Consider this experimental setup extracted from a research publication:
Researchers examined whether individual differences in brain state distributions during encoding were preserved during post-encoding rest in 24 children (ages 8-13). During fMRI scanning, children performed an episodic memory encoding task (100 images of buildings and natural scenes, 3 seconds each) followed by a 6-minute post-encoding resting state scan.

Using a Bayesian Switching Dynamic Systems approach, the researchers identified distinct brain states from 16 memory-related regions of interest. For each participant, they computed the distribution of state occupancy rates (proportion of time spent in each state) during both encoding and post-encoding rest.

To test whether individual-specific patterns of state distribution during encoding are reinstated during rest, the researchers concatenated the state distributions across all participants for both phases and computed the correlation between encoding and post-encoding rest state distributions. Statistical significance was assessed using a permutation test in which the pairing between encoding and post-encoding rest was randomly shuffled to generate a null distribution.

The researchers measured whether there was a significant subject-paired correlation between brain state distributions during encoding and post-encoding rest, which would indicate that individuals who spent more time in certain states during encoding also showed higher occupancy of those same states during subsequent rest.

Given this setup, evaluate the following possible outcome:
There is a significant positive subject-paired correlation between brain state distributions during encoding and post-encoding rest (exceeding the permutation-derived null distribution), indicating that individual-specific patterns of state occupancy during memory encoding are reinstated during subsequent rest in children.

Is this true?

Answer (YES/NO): NO